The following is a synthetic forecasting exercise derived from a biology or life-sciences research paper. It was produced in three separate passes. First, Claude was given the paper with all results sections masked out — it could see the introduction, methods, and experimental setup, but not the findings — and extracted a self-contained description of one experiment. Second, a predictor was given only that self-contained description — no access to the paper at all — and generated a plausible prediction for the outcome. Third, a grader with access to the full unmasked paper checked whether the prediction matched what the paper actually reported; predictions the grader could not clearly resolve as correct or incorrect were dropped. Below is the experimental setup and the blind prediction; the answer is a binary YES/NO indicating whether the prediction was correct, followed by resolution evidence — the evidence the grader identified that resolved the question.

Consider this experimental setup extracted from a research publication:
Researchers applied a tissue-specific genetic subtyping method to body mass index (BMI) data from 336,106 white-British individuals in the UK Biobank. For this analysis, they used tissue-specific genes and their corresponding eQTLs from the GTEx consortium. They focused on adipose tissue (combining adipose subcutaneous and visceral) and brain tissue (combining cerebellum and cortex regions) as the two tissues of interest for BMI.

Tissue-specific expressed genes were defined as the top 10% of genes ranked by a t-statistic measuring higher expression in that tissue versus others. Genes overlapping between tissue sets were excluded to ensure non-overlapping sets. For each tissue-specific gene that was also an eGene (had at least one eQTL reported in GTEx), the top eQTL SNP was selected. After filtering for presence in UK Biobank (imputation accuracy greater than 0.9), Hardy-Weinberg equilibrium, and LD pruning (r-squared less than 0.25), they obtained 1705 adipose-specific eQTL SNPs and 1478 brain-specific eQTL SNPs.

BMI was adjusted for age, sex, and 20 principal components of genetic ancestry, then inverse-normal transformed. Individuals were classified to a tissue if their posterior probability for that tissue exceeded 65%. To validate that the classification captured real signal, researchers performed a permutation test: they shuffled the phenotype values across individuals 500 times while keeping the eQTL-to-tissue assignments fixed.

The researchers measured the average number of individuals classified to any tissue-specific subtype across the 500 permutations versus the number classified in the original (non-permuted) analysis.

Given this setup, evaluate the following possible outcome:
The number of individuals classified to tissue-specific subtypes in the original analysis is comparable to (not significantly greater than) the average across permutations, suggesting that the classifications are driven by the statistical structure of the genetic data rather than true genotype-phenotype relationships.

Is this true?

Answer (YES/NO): NO